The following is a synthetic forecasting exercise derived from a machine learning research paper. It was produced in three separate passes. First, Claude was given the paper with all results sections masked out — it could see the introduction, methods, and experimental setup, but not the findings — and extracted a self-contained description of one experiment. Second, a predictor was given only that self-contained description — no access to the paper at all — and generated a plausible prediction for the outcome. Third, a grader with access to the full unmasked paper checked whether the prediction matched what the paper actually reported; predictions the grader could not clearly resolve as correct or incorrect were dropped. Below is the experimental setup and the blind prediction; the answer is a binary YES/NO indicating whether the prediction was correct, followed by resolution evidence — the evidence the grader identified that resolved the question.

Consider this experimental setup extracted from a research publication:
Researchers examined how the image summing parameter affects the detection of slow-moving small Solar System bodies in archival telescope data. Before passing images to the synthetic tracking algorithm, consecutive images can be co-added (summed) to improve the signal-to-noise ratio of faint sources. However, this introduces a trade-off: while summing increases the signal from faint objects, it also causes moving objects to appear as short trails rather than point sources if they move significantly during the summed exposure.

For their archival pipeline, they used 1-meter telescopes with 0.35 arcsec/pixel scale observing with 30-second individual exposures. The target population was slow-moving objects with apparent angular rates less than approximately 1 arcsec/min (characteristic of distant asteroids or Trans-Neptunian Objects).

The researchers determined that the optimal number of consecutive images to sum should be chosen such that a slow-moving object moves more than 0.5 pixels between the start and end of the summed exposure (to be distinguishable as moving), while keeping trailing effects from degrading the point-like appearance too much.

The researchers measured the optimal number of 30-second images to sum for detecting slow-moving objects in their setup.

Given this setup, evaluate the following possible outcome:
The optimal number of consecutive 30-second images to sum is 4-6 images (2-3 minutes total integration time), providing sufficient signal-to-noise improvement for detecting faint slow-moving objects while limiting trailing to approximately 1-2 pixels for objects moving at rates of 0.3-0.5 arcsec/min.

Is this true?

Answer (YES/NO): NO